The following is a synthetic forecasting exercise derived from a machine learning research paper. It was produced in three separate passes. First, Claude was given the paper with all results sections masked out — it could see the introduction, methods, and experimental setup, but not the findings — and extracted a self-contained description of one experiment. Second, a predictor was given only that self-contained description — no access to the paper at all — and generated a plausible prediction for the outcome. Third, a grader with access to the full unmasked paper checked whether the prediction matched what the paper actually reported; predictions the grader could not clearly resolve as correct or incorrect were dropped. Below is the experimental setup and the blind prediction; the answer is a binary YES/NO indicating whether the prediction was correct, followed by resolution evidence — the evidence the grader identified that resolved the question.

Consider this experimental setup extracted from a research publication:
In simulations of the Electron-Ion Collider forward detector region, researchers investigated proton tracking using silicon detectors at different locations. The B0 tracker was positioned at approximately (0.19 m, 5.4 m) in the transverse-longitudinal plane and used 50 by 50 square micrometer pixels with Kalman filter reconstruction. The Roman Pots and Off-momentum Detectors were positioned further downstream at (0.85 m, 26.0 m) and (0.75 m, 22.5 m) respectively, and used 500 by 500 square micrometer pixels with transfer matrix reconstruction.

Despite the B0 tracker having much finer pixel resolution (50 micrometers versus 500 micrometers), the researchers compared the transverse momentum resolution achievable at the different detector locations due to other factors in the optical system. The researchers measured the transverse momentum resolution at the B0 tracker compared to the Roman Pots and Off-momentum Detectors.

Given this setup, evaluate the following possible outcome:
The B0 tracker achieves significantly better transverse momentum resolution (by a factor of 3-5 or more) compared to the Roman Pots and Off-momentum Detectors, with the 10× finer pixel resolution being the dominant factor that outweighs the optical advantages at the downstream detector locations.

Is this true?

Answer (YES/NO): NO